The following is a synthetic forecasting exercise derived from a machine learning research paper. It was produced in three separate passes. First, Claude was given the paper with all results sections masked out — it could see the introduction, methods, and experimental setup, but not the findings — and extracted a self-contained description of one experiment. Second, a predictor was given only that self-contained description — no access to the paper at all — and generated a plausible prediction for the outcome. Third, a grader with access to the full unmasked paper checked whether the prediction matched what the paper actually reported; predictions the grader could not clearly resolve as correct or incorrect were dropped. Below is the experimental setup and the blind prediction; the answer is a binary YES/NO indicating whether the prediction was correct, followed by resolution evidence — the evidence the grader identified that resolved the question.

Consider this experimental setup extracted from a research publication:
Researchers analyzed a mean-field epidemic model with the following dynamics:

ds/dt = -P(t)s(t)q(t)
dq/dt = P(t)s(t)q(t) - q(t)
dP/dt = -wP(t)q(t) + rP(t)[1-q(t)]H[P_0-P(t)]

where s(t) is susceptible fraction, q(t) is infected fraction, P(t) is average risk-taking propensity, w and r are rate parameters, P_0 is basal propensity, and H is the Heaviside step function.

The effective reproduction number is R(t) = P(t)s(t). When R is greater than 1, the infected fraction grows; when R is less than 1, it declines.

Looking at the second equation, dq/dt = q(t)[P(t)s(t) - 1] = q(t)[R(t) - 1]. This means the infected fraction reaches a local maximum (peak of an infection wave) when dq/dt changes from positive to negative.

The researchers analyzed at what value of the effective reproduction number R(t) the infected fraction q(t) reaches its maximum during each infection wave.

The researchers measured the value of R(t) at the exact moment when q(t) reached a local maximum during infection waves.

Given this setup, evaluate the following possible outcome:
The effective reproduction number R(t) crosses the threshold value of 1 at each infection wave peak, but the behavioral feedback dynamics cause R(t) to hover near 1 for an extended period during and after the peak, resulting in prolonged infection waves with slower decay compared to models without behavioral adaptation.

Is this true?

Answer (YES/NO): NO